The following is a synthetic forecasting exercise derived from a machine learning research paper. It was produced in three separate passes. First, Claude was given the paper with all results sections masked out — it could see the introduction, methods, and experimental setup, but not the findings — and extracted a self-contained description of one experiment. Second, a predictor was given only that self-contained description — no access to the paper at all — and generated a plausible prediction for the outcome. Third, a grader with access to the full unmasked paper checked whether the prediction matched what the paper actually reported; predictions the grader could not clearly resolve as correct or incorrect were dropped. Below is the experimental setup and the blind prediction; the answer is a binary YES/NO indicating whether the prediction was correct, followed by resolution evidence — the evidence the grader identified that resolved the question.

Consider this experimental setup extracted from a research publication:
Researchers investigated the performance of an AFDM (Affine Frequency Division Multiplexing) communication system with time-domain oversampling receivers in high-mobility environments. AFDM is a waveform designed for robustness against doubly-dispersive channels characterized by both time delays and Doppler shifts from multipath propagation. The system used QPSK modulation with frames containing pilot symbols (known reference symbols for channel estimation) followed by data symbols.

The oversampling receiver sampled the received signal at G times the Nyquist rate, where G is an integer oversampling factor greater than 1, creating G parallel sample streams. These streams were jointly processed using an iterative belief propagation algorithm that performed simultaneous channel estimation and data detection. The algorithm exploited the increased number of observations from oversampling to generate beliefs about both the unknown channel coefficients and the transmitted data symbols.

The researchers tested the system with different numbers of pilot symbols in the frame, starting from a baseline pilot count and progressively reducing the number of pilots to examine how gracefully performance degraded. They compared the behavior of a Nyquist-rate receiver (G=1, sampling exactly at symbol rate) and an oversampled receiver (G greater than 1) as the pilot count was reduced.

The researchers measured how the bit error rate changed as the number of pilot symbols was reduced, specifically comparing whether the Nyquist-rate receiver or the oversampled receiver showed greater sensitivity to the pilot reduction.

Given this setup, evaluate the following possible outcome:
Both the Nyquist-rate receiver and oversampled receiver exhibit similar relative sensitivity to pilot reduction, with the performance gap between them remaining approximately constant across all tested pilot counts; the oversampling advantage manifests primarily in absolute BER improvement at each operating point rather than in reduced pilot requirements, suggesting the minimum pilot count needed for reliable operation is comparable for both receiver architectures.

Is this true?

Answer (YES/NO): NO